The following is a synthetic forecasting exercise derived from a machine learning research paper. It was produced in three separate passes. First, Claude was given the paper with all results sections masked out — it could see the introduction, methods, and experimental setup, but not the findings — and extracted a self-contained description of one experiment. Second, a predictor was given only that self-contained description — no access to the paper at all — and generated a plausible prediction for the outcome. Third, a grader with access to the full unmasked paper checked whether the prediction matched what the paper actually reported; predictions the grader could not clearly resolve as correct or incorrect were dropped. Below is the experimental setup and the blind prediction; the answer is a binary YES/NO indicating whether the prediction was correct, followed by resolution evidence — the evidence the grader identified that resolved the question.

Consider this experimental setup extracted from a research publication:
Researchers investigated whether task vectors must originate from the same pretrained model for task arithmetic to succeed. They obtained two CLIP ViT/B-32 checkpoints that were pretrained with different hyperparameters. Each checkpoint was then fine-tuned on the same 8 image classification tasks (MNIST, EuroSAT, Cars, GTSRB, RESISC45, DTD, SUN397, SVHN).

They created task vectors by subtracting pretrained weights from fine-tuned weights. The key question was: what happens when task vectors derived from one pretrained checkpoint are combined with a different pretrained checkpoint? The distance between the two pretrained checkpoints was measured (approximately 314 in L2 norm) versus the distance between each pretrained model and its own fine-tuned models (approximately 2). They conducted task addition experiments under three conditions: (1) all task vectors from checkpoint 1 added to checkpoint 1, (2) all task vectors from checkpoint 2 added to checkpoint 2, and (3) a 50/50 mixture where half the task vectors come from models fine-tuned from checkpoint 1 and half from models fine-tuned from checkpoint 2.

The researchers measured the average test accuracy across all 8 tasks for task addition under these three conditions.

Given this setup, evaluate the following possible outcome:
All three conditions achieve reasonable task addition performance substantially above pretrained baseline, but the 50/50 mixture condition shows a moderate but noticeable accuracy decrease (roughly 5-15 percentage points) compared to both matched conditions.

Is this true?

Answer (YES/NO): YES